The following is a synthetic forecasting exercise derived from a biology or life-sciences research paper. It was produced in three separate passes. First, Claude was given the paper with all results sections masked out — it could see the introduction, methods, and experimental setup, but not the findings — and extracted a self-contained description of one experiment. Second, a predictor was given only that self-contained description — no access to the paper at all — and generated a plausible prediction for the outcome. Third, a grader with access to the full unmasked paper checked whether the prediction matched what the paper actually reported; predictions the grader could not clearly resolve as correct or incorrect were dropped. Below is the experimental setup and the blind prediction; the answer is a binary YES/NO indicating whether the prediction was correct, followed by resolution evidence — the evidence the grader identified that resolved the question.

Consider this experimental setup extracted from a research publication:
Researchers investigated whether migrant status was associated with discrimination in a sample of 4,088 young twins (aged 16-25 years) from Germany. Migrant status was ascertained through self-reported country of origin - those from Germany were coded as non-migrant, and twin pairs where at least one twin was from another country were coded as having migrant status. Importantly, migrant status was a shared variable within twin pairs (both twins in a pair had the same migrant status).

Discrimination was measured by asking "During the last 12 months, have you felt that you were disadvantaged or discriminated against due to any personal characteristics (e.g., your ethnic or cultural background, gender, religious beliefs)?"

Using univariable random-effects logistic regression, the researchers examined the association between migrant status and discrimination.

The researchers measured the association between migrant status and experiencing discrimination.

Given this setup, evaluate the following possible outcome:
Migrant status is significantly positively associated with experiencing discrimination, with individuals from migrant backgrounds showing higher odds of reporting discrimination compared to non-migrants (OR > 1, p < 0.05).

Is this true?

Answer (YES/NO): YES